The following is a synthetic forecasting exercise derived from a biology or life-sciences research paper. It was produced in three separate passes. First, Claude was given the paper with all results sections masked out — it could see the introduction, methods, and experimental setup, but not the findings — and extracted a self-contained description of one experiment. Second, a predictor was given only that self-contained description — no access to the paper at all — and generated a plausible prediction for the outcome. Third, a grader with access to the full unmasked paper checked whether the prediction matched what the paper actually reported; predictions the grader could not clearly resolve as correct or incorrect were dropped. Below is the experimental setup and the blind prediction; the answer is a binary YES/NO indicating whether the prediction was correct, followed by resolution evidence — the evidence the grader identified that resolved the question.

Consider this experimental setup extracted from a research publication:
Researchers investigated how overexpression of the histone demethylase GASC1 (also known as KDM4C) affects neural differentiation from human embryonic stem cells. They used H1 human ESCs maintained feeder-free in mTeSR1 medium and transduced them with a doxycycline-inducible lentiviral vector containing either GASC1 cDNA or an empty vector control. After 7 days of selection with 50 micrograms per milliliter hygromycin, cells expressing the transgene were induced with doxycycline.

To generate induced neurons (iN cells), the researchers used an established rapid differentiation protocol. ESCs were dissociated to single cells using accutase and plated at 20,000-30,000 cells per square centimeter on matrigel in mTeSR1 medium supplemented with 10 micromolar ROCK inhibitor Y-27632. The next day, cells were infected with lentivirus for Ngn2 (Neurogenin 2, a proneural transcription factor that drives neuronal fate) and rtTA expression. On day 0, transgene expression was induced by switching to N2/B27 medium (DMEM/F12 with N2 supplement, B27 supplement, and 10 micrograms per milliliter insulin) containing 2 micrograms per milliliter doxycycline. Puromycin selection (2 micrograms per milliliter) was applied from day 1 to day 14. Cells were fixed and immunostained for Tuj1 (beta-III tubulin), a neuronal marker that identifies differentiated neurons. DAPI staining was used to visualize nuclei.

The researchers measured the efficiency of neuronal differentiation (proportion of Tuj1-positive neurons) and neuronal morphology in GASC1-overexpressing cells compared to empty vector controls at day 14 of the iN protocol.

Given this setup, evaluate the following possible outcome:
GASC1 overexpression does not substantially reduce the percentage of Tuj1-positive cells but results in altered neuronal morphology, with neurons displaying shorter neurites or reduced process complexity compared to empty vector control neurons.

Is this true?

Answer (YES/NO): NO